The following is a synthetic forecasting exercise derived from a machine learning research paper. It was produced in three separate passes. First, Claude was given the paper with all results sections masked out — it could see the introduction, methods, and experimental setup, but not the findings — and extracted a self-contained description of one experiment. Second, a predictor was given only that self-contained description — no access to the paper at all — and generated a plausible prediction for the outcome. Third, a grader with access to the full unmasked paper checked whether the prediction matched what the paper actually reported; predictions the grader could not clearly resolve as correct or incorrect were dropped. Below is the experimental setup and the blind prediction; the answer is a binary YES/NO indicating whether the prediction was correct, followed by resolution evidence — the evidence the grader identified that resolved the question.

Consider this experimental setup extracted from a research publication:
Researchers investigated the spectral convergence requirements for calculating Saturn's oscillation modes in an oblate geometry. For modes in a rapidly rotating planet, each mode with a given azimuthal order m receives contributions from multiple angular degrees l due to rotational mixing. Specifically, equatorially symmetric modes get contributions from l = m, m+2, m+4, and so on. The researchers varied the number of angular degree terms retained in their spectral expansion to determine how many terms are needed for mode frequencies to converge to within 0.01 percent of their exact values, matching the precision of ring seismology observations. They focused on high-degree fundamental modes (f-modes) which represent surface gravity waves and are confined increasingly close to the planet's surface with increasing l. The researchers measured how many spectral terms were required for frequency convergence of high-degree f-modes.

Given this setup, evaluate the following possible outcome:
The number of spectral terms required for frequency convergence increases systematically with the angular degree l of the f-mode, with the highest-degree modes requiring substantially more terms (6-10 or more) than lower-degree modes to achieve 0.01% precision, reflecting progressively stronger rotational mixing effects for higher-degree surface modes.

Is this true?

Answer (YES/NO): NO